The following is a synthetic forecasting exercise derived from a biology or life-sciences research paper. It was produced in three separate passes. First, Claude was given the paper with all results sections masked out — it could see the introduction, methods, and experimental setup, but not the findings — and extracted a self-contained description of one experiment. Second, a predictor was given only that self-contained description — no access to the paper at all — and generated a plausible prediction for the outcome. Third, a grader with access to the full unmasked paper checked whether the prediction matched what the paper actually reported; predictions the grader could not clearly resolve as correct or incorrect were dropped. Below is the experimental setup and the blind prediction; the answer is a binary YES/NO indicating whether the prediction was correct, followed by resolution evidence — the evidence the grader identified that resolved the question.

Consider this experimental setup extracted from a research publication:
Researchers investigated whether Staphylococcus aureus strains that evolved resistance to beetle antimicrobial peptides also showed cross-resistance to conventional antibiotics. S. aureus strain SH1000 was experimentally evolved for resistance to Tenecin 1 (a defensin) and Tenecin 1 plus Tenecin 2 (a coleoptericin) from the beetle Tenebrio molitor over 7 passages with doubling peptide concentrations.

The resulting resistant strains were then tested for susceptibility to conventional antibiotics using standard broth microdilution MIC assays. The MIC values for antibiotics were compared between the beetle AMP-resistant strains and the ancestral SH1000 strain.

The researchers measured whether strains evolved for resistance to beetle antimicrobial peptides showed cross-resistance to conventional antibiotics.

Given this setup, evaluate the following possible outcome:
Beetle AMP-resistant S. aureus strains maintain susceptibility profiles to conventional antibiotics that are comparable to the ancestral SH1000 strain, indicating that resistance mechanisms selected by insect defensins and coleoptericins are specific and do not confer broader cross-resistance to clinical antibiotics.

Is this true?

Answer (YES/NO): NO